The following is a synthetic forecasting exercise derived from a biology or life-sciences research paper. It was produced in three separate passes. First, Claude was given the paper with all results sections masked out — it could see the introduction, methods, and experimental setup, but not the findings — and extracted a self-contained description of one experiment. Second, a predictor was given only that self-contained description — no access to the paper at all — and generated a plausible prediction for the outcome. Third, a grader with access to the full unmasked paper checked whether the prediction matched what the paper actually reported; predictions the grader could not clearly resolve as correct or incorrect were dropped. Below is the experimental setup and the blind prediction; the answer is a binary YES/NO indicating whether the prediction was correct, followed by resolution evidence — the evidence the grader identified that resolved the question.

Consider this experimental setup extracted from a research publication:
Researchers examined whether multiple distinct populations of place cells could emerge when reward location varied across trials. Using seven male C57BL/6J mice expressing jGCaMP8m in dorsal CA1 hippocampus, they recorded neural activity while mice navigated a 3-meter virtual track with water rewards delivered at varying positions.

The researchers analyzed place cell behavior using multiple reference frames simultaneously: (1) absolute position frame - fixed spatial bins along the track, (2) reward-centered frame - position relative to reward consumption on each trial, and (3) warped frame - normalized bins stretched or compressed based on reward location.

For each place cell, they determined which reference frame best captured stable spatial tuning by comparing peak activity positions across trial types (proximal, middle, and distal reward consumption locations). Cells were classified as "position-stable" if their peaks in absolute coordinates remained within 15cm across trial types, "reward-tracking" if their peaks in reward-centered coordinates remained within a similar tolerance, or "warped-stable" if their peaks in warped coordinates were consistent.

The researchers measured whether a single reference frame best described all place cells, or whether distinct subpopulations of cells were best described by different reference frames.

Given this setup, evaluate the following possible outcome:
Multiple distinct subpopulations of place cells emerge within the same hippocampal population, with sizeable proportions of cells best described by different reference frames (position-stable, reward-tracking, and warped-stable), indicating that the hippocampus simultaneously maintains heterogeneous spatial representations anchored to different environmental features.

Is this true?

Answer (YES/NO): YES